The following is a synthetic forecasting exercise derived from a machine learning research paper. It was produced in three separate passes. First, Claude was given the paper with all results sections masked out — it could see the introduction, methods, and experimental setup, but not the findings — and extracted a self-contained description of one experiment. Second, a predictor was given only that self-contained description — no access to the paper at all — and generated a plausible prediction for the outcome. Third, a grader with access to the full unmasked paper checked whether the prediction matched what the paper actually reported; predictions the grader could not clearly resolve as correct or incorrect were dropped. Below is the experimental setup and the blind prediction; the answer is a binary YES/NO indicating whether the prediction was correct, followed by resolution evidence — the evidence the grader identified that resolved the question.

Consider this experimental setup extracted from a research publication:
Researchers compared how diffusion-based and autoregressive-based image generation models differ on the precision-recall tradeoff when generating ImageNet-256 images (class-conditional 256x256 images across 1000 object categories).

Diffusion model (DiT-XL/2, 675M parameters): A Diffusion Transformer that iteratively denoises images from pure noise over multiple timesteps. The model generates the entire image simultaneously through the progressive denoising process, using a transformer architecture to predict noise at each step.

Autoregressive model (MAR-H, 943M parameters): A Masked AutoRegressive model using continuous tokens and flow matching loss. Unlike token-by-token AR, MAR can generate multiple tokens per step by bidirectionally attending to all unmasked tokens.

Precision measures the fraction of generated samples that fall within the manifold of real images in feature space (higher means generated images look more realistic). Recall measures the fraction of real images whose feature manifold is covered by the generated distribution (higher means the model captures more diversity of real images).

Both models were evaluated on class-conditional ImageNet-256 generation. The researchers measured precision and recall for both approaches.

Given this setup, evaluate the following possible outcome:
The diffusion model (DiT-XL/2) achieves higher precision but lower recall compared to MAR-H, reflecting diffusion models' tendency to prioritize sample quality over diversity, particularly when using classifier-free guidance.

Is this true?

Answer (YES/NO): YES